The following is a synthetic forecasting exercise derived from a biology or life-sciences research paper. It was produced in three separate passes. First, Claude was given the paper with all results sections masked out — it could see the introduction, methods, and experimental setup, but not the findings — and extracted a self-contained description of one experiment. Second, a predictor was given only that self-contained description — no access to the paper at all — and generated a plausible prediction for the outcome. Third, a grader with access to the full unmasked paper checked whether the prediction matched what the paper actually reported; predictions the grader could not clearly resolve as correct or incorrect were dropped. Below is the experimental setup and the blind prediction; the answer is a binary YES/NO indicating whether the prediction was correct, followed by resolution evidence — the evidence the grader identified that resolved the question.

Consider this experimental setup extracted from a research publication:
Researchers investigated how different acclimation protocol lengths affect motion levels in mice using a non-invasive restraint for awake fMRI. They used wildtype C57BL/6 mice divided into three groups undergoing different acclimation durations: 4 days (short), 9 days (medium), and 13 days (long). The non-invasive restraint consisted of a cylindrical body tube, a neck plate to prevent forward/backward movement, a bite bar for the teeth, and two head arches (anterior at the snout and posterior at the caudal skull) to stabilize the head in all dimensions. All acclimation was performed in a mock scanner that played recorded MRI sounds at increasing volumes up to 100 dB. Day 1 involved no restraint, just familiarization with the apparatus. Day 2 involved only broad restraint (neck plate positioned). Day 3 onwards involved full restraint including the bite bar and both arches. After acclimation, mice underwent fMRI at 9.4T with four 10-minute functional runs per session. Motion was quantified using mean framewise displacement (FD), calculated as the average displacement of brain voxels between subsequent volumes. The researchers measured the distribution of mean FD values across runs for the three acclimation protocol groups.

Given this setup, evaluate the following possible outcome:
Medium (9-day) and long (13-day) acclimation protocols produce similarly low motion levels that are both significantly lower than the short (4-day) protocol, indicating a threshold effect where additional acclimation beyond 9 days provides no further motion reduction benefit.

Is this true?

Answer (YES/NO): NO